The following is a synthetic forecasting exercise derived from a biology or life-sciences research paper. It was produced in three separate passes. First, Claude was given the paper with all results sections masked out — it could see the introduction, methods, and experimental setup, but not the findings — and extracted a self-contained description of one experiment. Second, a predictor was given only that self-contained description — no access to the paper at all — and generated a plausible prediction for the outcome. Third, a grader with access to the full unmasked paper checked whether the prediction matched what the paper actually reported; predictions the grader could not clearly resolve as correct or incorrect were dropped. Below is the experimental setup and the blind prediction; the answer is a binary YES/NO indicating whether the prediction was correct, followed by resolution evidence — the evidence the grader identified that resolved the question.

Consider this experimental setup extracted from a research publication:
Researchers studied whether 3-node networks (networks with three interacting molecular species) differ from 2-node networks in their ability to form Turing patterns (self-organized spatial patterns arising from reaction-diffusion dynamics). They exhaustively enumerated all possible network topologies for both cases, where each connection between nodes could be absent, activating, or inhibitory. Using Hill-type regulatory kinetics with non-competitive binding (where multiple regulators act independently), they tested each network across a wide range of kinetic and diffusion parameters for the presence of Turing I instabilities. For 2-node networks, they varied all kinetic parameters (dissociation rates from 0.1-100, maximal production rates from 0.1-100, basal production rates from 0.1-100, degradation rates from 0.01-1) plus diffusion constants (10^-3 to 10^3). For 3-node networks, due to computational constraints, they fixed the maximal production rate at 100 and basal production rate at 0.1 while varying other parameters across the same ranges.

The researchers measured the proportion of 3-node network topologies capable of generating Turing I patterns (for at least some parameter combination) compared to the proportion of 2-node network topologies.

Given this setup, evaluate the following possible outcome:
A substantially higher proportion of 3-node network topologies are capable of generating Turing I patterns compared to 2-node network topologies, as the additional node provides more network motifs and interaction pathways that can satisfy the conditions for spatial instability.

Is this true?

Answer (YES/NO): YES